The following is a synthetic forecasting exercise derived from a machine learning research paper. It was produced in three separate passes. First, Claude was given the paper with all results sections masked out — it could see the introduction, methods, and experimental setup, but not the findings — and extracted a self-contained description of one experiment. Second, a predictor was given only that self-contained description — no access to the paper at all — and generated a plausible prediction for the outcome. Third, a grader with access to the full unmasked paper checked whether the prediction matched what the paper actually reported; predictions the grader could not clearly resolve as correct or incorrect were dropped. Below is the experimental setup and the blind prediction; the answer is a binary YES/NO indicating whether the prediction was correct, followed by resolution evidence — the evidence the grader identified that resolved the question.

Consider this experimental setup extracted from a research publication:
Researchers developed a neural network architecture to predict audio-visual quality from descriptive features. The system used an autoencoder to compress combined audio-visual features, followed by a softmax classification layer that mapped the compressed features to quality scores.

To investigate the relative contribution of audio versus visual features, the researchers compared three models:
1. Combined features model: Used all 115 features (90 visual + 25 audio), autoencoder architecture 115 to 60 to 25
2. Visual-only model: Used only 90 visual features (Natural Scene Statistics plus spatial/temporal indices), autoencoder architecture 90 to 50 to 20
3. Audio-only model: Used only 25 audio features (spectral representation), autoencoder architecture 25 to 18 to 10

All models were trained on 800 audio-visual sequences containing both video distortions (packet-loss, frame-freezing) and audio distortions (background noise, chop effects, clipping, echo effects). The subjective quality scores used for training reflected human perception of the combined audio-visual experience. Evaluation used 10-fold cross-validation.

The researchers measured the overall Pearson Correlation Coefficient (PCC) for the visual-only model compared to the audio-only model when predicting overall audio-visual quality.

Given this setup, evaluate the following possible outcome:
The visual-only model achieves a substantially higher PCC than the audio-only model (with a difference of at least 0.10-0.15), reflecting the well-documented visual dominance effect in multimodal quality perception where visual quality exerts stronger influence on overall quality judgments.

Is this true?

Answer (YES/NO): YES